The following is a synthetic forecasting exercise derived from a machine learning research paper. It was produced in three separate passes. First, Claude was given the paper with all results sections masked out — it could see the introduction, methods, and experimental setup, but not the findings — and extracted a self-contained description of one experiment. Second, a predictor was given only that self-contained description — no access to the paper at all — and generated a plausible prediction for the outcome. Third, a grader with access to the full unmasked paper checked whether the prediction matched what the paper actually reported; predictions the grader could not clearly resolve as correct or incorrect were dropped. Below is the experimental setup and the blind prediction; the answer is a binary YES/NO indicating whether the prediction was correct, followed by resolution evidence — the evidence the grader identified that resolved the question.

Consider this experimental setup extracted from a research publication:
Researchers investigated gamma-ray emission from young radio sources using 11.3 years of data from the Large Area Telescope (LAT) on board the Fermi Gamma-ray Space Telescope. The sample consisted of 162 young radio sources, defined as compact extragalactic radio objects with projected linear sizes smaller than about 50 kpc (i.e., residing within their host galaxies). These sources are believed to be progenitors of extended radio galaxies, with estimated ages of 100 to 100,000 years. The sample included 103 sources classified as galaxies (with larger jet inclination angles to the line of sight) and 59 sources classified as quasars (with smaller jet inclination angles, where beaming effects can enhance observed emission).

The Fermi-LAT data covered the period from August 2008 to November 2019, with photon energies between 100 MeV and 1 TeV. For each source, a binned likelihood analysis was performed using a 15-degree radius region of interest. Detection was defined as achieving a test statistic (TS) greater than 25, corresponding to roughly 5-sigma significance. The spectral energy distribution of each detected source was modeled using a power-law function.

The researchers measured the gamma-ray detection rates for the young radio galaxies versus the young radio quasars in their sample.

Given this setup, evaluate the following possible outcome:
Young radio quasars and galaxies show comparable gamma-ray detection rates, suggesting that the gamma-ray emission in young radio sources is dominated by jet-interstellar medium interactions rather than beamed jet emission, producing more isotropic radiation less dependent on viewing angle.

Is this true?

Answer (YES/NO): NO